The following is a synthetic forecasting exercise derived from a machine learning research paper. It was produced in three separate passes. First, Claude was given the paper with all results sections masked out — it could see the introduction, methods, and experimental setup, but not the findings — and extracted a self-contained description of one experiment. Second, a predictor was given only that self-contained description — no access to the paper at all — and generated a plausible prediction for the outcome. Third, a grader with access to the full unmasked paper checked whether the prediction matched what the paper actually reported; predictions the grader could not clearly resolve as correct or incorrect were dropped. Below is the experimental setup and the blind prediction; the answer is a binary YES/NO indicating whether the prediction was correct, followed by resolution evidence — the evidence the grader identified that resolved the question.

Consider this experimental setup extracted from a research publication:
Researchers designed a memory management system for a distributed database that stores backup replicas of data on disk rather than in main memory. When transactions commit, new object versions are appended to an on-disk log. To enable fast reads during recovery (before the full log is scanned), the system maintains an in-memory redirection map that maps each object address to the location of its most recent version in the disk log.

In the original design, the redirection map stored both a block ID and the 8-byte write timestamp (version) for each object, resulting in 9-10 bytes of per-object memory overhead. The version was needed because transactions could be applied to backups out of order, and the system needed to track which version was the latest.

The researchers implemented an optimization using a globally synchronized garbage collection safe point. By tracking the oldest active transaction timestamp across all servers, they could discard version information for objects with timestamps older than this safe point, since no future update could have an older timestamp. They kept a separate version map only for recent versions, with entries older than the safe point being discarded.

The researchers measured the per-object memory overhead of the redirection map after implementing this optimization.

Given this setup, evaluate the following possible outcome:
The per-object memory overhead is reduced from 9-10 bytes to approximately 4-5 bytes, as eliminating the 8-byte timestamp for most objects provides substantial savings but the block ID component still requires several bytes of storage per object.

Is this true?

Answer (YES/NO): NO